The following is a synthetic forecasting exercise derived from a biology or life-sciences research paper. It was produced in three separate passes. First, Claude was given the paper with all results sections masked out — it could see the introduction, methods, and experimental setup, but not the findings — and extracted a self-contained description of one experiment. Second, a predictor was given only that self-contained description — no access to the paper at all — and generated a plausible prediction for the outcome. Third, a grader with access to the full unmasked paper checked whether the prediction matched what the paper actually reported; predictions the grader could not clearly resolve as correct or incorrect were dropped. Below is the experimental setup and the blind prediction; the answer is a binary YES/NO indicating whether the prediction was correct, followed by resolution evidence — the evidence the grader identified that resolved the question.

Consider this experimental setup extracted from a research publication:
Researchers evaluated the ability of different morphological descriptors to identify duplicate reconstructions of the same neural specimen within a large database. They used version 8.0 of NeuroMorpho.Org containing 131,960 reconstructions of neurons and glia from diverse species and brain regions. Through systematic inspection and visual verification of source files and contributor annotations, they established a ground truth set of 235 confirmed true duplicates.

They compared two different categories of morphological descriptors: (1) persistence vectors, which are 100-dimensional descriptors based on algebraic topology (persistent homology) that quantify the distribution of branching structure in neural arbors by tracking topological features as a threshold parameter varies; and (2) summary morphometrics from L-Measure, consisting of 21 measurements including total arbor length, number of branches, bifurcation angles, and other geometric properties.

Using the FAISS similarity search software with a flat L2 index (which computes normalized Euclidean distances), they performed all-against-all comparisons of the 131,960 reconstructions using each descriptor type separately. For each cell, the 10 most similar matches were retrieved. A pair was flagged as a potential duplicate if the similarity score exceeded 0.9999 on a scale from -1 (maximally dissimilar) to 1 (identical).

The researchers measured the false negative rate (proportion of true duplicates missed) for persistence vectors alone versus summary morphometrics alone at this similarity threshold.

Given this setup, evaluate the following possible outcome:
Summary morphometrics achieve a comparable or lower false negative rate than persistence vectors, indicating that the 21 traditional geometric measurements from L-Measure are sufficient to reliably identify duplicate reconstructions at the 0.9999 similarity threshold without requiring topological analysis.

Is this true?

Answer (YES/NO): NO